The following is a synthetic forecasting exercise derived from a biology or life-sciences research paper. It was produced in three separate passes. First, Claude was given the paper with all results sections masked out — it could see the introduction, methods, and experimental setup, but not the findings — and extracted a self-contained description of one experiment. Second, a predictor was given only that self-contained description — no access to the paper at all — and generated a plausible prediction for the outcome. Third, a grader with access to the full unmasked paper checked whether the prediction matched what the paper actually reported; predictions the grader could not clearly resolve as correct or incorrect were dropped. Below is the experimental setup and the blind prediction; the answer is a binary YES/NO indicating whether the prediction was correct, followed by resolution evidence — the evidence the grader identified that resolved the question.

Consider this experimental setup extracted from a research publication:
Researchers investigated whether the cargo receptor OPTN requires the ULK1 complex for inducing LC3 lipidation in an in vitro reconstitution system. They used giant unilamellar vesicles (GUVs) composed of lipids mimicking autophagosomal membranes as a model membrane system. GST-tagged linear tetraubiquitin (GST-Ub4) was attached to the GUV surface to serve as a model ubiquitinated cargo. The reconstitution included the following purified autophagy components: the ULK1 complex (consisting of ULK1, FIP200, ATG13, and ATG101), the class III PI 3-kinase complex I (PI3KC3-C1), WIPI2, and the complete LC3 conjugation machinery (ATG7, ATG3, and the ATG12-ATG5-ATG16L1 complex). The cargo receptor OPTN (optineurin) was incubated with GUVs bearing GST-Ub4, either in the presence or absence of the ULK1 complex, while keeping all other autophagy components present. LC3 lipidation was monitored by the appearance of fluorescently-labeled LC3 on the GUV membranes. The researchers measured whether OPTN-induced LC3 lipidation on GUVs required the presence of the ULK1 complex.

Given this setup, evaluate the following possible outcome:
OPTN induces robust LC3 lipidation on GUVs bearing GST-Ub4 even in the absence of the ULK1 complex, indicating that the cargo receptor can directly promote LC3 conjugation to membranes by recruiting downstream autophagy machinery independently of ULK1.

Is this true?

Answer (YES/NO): YES